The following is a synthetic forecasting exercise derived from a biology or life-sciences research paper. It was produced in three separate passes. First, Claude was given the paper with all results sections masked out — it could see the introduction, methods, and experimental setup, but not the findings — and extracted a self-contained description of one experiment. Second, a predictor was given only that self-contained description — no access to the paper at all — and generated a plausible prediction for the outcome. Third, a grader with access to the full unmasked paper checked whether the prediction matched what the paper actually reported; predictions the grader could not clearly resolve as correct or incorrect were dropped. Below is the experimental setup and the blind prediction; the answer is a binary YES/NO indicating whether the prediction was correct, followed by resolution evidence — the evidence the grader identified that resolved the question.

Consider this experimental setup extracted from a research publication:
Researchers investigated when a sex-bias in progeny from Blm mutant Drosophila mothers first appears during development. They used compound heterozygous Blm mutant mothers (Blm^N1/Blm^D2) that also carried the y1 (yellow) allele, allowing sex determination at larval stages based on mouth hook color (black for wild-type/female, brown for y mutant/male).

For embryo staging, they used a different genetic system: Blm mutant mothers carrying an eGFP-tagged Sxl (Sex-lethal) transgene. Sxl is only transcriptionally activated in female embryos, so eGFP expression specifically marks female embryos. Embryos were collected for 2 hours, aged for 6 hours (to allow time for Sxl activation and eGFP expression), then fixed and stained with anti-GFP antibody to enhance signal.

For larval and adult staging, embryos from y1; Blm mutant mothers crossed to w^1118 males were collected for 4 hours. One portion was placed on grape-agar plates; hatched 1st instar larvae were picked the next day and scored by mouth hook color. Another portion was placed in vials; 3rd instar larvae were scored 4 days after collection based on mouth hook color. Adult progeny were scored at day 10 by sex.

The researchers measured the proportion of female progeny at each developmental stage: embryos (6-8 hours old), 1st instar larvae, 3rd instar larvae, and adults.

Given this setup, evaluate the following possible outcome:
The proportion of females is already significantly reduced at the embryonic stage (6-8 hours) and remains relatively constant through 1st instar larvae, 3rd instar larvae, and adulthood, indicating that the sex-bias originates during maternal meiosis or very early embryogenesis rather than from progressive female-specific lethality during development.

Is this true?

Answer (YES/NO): NO